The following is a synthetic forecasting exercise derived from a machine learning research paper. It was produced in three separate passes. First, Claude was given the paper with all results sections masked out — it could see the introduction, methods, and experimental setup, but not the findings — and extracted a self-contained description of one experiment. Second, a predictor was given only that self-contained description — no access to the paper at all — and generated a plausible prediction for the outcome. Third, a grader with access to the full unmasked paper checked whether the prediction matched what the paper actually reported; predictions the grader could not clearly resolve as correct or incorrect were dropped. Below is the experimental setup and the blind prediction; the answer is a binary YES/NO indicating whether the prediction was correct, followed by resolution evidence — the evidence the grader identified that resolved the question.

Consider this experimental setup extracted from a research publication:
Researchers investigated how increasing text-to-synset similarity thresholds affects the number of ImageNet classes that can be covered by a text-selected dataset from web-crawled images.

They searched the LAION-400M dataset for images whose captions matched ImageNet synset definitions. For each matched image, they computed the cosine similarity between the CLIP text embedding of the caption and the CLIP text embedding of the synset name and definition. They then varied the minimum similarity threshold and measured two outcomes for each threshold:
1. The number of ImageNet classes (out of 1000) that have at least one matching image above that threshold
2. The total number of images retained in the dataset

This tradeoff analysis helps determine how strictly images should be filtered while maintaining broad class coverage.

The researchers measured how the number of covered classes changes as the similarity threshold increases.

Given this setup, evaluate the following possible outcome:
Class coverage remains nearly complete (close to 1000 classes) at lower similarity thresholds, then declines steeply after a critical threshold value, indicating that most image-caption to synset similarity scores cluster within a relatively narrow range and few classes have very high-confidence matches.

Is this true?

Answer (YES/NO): YES